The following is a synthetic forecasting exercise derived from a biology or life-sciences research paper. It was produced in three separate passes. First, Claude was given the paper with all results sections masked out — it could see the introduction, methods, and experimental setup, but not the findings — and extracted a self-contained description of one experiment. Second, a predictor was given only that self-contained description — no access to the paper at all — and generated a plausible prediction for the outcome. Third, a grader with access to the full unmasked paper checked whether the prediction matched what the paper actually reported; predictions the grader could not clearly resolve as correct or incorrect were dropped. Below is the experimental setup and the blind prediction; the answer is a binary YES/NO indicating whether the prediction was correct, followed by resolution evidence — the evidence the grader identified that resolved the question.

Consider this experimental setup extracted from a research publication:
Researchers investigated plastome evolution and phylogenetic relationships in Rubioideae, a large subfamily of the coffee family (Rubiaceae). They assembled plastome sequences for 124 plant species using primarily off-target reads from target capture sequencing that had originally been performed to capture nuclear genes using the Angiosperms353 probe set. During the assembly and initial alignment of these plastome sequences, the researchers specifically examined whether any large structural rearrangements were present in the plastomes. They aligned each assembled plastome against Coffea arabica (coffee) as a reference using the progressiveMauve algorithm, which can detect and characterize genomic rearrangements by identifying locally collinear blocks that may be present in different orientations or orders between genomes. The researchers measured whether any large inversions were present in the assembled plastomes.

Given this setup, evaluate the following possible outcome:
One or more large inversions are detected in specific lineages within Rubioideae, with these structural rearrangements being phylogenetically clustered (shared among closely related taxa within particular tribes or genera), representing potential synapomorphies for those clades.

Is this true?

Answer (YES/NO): YES